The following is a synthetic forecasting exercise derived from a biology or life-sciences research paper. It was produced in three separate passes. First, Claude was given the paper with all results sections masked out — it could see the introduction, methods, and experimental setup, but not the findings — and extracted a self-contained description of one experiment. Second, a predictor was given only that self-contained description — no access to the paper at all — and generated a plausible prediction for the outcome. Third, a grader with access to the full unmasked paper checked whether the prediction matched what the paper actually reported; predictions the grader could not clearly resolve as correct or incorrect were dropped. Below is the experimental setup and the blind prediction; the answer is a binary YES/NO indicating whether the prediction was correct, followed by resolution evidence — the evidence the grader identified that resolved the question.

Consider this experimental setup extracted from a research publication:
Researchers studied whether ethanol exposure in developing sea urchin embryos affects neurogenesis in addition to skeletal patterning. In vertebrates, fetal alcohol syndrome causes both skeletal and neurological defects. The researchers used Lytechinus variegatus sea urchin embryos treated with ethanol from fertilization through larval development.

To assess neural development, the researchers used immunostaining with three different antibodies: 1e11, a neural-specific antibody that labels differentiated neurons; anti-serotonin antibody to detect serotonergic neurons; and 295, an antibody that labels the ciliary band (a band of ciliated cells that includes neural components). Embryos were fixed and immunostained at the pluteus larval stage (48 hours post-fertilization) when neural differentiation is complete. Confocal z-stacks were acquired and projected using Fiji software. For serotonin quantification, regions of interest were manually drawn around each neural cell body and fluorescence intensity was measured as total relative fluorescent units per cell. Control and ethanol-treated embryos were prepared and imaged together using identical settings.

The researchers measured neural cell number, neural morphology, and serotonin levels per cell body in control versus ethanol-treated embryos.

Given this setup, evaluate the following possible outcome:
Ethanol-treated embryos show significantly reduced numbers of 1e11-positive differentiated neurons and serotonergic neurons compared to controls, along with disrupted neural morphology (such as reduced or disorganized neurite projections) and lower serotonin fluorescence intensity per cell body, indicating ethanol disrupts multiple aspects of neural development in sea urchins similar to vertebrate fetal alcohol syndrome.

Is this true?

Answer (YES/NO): NO